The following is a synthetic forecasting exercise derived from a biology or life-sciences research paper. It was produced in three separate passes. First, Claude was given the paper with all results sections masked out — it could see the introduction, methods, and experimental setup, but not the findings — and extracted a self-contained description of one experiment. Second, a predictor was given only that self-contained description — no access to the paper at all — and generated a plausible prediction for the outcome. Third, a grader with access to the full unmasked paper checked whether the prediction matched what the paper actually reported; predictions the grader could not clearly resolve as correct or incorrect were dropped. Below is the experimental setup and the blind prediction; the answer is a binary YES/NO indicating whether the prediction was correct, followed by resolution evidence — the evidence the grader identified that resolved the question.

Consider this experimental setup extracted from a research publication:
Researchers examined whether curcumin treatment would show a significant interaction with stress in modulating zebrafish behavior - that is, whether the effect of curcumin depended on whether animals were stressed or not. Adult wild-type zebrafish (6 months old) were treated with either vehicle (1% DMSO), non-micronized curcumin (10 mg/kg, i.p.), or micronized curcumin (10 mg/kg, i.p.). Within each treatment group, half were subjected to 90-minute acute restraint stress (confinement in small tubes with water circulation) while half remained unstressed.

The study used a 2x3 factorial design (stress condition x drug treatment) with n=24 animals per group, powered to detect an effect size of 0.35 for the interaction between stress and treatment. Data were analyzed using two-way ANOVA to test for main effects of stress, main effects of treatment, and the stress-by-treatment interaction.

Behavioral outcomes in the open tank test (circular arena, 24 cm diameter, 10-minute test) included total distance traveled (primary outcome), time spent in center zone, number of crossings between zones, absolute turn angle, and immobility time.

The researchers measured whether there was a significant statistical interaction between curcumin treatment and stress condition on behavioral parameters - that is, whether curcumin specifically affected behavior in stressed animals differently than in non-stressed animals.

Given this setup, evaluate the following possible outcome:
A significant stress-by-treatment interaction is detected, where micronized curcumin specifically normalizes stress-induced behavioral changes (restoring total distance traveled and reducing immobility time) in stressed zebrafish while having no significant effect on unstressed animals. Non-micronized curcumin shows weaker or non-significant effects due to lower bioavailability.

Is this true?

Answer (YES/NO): NO